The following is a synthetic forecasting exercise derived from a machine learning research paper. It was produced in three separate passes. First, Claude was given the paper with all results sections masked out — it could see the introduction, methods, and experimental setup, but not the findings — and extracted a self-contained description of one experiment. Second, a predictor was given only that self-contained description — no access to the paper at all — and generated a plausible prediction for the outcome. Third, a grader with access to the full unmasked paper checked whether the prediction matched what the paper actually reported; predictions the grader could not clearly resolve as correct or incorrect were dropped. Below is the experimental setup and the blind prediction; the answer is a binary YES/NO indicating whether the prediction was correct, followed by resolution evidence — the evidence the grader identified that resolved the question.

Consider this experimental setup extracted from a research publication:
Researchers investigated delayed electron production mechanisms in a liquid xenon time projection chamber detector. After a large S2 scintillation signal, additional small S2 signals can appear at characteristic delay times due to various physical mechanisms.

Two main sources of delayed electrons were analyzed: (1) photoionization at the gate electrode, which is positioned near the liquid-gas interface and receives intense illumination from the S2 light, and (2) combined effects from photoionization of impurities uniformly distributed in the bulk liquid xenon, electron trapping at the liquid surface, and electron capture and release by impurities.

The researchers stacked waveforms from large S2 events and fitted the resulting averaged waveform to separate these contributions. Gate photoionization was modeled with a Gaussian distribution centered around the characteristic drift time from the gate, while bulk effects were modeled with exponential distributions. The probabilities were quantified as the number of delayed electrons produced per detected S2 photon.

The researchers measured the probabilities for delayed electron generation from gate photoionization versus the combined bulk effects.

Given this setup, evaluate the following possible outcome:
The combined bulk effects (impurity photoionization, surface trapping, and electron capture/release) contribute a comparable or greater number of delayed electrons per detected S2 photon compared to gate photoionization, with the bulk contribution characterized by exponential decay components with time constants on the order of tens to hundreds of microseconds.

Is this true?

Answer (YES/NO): NO